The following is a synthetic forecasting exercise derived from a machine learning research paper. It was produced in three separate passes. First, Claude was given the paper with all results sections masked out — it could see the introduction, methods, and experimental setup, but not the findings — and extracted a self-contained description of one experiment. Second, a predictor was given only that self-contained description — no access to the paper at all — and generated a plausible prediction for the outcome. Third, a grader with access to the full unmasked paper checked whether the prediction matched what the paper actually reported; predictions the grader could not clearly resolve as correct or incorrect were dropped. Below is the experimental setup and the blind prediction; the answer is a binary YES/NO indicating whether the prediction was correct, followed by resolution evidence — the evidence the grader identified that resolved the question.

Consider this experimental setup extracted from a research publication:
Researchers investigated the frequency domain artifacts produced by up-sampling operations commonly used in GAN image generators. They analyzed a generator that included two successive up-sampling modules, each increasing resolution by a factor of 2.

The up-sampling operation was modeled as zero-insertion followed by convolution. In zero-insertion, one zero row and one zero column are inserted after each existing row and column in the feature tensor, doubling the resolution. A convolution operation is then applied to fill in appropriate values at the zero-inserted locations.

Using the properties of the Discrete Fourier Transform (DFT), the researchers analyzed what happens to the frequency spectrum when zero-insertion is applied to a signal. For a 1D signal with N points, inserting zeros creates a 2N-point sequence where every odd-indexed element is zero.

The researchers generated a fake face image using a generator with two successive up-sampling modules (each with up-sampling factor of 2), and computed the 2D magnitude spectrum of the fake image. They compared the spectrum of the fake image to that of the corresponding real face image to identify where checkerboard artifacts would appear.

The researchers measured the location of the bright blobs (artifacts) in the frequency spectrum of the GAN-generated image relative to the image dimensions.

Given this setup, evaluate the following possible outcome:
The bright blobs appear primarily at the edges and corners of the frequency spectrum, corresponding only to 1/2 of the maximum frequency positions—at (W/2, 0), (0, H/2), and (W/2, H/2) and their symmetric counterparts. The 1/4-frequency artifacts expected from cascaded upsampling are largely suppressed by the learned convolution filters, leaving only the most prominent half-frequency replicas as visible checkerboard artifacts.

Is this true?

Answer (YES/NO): NO